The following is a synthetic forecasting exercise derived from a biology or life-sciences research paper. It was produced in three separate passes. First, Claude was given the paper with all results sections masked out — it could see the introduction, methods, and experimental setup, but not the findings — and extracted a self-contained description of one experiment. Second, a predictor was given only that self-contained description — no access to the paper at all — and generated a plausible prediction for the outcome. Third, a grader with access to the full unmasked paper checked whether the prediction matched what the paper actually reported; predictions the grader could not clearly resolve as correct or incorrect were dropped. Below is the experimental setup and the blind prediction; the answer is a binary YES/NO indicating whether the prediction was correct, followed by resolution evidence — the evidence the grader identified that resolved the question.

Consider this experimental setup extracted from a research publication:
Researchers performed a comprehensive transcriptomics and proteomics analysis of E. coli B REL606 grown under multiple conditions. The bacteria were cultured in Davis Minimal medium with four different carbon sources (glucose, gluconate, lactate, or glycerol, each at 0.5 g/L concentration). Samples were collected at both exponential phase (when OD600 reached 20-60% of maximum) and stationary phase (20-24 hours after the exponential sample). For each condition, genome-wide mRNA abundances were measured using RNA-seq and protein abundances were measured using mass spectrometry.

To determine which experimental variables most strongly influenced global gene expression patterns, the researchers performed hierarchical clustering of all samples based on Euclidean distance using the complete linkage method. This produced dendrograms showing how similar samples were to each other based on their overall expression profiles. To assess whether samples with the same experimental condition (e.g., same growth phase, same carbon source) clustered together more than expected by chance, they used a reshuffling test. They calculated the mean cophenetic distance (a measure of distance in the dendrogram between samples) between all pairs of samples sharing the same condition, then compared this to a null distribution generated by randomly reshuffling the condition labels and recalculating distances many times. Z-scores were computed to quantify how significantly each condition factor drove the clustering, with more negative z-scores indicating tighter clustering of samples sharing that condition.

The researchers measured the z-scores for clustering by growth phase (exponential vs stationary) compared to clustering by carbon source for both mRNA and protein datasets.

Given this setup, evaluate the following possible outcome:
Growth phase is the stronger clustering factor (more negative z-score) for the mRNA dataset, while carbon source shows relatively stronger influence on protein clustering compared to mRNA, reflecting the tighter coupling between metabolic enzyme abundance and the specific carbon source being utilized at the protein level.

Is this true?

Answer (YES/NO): YES